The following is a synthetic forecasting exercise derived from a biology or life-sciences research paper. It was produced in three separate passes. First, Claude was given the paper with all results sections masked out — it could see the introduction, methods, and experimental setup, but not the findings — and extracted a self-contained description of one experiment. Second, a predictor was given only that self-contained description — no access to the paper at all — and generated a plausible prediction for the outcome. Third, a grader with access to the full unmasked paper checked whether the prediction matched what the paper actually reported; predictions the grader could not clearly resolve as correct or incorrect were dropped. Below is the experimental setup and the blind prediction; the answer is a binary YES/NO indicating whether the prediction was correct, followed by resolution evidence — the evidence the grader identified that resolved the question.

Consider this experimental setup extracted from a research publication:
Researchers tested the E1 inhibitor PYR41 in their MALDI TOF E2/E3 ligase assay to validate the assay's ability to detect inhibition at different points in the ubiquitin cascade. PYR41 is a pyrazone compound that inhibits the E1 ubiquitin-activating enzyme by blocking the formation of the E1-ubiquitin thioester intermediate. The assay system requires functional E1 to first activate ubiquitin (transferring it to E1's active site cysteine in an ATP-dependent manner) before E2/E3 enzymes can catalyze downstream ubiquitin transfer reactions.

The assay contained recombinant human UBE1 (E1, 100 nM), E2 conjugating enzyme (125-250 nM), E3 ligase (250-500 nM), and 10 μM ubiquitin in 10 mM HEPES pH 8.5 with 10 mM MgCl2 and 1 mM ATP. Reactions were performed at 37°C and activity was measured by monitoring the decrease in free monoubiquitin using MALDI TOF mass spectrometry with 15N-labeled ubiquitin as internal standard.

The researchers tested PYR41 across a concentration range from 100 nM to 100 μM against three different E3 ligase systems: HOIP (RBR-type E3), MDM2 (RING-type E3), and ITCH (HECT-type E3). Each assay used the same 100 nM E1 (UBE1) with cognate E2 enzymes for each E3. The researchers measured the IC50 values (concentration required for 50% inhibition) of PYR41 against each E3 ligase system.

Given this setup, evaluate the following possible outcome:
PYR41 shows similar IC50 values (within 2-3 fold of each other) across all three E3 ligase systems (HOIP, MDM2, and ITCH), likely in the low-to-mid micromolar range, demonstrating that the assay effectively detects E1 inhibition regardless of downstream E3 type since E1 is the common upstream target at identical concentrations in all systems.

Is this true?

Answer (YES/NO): NO